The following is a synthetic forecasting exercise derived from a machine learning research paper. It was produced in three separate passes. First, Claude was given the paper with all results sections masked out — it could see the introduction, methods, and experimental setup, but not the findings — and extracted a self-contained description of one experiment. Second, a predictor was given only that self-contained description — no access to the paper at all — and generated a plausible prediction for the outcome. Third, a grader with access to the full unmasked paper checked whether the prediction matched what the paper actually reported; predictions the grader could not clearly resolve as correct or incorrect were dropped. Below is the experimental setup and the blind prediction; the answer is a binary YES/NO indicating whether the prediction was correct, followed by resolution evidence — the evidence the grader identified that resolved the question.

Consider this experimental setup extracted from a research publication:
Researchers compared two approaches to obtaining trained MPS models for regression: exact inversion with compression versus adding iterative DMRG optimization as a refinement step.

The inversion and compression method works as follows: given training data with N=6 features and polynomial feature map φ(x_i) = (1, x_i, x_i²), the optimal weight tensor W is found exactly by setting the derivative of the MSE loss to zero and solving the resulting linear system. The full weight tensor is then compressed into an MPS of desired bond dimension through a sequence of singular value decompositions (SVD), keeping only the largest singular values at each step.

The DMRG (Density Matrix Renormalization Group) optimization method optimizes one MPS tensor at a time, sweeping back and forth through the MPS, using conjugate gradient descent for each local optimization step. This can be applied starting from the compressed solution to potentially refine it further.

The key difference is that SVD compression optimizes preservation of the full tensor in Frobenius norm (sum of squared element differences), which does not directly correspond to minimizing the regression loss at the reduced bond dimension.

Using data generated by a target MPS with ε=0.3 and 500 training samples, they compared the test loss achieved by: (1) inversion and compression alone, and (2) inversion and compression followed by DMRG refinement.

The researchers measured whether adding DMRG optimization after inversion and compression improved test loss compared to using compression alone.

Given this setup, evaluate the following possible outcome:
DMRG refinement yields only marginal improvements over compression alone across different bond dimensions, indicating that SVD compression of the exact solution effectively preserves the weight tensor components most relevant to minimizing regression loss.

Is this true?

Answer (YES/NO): NO